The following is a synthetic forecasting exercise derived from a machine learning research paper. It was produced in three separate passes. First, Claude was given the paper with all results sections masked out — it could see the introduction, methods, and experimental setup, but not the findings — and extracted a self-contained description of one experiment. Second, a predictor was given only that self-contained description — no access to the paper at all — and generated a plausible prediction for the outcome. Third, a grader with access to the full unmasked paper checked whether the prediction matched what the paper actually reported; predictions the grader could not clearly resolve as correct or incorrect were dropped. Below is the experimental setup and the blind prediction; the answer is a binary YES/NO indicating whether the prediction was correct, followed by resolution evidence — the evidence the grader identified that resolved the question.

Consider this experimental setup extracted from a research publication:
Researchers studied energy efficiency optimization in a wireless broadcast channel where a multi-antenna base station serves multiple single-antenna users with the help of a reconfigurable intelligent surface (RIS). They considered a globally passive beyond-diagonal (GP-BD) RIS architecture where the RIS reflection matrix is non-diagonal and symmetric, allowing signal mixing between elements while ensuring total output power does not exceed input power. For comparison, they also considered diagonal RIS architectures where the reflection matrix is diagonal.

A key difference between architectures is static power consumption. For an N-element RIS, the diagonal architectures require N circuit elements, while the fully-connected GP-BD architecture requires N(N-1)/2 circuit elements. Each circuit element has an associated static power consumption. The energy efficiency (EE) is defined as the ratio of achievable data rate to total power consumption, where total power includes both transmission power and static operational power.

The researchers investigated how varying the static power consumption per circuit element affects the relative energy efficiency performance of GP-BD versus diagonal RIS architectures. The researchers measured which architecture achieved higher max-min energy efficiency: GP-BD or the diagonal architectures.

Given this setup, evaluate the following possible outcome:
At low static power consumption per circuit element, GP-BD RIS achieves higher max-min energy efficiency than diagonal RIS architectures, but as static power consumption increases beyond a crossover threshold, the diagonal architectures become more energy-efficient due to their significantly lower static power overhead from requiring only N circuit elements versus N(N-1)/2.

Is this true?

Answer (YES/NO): YES